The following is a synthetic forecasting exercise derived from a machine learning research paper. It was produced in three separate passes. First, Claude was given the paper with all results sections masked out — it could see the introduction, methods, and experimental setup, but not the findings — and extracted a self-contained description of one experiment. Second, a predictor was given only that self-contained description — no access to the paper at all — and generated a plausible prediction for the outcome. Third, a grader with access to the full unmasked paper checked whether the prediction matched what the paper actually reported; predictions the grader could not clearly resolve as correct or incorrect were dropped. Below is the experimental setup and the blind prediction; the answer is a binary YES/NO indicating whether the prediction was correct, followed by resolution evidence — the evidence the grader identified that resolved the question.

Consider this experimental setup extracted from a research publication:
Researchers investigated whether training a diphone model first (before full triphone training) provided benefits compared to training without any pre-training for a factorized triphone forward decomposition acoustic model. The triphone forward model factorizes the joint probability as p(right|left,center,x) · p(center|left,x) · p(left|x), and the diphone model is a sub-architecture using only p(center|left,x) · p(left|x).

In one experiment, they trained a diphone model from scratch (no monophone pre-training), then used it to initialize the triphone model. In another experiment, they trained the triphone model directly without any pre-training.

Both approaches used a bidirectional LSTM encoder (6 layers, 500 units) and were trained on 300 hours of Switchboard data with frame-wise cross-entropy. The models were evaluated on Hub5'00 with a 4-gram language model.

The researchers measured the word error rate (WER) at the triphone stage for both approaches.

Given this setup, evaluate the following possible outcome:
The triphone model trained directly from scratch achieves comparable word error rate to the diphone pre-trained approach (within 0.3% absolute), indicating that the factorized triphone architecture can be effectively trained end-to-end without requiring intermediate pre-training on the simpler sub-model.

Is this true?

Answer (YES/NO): YES